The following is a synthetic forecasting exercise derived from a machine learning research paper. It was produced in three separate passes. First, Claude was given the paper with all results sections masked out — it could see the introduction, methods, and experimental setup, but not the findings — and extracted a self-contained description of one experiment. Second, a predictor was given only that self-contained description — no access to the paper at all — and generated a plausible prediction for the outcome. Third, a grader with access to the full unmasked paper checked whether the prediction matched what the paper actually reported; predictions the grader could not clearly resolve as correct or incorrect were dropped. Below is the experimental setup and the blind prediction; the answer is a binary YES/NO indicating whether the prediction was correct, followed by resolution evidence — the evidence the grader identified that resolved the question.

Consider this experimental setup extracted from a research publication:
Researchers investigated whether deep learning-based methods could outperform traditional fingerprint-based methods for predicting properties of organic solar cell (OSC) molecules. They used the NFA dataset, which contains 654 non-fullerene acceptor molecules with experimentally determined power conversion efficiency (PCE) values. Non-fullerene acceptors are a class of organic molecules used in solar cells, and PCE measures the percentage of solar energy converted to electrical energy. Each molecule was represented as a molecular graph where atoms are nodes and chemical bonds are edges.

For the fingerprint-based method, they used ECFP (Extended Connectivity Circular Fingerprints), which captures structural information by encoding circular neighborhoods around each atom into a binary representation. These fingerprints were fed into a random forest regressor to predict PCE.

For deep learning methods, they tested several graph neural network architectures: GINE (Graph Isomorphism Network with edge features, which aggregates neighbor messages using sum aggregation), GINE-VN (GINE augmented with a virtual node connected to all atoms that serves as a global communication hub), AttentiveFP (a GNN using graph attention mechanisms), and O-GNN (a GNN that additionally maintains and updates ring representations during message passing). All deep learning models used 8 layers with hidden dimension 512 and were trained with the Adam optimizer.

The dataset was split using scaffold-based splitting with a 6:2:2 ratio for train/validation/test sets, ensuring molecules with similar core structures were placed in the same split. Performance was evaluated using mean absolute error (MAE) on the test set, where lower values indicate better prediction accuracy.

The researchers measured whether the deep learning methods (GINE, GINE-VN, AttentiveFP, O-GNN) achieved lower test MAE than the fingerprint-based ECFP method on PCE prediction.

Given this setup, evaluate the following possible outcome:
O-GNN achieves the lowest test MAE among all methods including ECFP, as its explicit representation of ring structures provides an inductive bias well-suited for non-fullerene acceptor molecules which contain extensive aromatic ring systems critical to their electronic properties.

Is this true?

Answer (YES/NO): NO